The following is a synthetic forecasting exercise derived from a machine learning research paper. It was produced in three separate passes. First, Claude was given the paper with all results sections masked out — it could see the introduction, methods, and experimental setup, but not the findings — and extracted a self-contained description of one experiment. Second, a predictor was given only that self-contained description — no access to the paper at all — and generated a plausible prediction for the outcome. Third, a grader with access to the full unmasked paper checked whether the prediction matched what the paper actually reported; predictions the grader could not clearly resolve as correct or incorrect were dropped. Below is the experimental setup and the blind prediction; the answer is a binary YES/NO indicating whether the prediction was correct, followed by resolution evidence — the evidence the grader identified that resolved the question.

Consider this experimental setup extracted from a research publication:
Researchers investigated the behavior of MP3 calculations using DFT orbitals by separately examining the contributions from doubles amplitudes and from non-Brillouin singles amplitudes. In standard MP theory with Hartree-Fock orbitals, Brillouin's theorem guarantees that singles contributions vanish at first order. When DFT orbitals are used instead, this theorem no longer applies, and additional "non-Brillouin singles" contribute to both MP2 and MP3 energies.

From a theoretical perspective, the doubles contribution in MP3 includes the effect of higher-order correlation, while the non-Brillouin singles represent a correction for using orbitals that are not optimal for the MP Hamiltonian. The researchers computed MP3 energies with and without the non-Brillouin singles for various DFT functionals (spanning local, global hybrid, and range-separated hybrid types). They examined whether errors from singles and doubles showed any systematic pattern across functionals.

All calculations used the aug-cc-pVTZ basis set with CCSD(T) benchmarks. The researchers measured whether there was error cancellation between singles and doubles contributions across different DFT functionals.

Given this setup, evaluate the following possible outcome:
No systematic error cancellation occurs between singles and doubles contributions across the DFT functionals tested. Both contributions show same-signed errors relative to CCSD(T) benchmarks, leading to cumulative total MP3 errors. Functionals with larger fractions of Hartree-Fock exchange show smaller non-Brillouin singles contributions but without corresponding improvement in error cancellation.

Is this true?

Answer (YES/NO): NO